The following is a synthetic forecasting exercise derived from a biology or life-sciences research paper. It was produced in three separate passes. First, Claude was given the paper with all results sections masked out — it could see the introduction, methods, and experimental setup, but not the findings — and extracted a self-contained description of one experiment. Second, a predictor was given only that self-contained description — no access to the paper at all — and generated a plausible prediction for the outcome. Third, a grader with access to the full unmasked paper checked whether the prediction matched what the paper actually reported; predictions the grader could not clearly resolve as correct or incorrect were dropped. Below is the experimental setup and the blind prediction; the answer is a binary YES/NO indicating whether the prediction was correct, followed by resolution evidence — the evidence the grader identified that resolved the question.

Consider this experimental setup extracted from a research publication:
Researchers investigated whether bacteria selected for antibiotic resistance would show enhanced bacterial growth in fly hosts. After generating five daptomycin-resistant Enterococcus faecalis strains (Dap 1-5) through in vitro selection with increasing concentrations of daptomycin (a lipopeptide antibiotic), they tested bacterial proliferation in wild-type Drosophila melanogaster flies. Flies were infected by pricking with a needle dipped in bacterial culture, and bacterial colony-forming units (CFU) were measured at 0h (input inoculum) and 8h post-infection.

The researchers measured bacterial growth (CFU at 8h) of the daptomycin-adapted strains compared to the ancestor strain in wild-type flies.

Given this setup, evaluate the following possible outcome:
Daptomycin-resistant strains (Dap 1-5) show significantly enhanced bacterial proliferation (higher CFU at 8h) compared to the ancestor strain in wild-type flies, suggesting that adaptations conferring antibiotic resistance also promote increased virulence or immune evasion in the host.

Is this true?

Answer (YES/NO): NO